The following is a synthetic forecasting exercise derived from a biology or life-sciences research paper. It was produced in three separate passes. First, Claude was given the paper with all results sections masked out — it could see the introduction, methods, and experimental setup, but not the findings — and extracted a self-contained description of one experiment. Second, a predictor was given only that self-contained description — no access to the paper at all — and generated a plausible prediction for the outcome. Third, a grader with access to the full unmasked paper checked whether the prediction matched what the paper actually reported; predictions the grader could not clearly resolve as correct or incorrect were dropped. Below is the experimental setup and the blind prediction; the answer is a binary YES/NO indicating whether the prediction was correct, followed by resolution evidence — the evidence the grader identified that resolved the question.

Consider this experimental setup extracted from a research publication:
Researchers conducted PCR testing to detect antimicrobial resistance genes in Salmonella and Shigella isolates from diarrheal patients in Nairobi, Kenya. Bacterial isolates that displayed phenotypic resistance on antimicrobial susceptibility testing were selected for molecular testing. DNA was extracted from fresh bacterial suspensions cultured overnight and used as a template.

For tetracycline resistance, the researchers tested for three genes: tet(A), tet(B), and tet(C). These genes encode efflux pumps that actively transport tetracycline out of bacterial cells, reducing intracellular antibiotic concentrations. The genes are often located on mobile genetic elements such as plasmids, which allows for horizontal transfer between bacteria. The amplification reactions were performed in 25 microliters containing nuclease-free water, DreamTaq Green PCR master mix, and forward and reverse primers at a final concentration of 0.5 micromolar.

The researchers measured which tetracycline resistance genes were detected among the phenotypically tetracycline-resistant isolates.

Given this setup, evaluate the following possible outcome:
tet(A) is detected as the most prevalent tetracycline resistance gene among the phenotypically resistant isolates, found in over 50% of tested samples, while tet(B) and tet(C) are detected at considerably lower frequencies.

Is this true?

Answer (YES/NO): NO